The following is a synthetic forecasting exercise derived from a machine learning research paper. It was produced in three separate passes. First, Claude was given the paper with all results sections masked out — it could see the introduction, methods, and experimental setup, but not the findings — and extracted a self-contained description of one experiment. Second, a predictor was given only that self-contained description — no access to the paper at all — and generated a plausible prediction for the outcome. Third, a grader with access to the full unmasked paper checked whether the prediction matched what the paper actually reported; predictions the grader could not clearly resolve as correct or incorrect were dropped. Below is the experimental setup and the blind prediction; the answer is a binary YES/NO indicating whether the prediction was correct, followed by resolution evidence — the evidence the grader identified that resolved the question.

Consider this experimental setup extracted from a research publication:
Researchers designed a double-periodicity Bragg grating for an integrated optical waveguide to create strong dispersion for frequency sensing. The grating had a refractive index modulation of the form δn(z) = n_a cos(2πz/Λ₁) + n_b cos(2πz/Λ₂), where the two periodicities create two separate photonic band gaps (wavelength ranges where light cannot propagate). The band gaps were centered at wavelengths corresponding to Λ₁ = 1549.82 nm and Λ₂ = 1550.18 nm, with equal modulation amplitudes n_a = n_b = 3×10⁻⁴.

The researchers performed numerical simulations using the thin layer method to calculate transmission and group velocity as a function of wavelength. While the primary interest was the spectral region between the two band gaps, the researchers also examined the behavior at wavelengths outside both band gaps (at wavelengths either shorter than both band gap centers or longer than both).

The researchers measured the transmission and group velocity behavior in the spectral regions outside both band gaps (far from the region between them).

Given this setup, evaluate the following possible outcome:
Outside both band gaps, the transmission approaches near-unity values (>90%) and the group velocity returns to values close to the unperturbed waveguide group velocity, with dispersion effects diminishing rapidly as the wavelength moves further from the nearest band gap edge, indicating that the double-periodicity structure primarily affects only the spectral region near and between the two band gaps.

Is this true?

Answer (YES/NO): NO